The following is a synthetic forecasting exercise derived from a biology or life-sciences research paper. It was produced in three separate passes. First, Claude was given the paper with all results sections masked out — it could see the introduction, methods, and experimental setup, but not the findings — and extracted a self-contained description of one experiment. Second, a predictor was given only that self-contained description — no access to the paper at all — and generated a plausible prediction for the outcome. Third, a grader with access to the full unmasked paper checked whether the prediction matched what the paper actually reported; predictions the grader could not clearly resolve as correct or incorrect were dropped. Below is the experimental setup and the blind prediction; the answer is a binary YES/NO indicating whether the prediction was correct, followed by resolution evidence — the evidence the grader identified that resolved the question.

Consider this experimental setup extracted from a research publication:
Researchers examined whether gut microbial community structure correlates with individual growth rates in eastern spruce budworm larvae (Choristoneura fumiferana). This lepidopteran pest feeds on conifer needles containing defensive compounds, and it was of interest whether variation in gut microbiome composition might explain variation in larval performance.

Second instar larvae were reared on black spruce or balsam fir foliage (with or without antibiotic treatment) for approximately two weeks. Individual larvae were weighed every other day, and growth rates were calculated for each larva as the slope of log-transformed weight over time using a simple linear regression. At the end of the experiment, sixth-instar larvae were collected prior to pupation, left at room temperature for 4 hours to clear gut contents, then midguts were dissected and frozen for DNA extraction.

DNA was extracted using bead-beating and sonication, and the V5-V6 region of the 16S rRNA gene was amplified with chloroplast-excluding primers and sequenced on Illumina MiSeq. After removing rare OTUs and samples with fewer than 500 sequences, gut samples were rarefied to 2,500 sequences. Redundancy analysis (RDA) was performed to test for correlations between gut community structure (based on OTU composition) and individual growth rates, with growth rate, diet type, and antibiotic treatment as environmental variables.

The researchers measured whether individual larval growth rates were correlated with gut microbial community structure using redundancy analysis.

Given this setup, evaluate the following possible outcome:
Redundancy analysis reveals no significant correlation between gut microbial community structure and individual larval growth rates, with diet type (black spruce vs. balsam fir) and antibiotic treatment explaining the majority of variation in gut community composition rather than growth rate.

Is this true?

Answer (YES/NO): NO